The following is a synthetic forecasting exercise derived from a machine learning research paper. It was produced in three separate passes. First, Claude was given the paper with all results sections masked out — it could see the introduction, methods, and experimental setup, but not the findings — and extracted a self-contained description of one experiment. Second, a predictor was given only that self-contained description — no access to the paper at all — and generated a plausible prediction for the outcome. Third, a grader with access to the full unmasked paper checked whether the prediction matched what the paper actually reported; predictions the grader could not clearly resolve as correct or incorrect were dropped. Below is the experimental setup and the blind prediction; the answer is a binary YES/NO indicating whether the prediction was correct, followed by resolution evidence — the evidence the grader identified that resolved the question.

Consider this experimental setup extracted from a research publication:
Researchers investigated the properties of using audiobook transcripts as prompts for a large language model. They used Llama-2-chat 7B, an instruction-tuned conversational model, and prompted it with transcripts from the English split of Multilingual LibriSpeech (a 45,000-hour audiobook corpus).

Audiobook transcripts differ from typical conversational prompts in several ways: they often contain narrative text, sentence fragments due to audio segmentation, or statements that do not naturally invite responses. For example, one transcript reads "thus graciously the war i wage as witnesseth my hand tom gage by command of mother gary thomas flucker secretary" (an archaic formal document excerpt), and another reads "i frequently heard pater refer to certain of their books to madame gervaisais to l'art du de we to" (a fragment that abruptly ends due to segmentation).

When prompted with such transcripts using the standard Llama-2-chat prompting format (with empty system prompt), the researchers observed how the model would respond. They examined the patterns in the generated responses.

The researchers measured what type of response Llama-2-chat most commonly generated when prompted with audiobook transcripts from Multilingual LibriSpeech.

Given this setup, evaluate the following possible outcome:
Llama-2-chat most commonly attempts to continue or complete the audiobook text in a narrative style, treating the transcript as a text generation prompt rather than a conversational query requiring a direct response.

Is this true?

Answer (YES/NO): NO